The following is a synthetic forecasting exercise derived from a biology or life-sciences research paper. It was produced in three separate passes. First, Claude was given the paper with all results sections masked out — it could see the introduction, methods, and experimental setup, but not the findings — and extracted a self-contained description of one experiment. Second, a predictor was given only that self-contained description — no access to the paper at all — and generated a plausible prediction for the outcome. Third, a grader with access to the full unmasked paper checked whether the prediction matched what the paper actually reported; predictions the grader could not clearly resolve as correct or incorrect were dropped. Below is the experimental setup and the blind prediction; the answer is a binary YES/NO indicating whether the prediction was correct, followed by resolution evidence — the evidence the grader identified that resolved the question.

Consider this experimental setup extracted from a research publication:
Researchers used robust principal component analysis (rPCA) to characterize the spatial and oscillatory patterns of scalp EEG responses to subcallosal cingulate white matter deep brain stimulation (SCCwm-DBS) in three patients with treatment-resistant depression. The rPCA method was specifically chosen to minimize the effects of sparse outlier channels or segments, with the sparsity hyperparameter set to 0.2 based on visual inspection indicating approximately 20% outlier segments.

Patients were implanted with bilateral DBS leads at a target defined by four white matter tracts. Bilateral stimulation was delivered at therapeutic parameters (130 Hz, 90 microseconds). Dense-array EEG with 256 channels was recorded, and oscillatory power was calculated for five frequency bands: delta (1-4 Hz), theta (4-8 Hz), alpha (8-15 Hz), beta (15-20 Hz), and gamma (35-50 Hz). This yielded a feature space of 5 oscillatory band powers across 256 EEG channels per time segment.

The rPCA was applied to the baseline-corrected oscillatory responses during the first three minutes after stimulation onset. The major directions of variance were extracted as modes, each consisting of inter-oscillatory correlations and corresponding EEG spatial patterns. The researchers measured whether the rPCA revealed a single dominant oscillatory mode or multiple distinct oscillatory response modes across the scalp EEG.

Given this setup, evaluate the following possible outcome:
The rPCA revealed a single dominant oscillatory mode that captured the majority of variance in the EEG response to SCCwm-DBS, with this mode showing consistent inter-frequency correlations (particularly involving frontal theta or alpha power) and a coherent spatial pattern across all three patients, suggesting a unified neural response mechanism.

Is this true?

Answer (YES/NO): NO